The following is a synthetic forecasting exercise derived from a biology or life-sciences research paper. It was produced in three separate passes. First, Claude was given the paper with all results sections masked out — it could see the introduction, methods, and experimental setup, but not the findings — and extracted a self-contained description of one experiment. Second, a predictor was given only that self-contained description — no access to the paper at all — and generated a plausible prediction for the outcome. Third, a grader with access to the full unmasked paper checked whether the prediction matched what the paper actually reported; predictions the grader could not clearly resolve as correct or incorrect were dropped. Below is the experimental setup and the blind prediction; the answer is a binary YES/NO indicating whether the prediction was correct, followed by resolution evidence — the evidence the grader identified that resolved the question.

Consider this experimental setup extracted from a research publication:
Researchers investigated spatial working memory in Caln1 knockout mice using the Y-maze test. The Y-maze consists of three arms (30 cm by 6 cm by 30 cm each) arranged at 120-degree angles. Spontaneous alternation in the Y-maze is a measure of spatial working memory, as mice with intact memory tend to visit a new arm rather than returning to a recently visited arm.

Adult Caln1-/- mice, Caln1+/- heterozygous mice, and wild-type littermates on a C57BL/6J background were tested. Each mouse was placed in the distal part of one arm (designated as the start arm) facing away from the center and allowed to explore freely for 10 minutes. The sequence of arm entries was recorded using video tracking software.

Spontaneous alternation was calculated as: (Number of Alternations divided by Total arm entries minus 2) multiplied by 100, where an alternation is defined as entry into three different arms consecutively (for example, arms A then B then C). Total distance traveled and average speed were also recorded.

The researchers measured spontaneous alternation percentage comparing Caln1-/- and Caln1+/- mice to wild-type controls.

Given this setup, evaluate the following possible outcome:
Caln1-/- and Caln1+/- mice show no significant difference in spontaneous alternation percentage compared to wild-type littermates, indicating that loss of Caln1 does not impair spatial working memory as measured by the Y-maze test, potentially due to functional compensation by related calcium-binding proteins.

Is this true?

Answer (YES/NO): NO